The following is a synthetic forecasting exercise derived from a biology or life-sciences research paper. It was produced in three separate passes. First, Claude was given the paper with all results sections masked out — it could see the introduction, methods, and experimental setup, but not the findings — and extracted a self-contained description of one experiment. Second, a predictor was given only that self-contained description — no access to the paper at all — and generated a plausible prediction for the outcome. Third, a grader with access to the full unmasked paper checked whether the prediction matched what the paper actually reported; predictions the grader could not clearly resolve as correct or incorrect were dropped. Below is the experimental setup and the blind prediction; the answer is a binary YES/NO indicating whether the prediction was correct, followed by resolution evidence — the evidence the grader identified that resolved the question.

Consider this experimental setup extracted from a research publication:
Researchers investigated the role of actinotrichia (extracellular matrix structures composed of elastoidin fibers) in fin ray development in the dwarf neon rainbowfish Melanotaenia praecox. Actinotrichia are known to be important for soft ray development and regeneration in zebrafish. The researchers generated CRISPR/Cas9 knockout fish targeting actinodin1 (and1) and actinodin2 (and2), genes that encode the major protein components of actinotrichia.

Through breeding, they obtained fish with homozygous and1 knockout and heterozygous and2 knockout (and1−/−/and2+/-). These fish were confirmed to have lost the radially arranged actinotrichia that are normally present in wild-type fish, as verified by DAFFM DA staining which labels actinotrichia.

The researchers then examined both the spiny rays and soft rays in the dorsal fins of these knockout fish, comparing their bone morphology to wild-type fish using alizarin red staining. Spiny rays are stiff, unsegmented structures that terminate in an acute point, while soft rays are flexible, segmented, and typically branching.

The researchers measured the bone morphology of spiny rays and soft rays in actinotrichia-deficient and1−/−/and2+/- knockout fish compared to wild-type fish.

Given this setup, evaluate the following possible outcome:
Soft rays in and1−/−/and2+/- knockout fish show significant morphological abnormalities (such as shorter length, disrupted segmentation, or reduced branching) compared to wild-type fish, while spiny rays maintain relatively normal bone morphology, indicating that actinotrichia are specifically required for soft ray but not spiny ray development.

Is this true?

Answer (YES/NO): YES